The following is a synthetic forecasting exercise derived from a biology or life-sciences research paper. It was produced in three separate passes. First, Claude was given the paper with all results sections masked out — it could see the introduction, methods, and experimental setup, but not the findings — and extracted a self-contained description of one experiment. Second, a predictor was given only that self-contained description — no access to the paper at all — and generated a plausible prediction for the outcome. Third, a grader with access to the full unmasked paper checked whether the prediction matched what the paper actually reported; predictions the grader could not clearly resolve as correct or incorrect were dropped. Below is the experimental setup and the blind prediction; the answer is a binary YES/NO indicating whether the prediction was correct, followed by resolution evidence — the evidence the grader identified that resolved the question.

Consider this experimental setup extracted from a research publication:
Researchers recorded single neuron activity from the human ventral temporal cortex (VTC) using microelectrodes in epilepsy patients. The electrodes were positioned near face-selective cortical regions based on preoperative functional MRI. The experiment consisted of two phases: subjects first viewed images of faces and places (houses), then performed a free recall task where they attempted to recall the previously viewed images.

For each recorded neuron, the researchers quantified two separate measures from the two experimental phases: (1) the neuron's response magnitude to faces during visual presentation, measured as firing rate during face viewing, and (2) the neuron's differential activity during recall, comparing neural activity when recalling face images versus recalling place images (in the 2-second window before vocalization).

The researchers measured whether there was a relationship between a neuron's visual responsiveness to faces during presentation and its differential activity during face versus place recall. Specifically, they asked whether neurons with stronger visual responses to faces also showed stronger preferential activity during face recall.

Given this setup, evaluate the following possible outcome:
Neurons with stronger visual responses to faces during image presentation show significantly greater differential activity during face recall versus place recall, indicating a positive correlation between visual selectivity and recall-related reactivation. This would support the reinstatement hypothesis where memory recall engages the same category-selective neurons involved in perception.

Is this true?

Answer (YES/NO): YES